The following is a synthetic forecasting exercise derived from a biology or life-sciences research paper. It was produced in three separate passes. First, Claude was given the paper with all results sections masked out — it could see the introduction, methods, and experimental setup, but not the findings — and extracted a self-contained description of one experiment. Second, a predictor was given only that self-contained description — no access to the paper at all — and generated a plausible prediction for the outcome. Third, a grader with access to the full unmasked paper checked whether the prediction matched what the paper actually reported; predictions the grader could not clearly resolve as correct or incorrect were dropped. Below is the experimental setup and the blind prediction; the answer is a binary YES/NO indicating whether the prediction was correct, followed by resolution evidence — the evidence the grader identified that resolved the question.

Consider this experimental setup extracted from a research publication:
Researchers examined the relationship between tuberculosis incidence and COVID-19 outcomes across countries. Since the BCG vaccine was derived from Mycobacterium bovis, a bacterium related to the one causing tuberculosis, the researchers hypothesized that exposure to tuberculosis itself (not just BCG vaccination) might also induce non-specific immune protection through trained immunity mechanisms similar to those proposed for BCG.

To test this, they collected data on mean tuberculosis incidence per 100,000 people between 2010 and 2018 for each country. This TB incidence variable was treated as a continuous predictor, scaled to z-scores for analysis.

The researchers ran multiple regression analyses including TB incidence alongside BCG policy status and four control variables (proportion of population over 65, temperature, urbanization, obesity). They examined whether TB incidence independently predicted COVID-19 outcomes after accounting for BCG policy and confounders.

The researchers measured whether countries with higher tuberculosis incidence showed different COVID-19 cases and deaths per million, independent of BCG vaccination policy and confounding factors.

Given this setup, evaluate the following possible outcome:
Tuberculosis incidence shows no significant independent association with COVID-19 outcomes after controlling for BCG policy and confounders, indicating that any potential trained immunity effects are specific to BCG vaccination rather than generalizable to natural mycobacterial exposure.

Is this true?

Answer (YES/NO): NO